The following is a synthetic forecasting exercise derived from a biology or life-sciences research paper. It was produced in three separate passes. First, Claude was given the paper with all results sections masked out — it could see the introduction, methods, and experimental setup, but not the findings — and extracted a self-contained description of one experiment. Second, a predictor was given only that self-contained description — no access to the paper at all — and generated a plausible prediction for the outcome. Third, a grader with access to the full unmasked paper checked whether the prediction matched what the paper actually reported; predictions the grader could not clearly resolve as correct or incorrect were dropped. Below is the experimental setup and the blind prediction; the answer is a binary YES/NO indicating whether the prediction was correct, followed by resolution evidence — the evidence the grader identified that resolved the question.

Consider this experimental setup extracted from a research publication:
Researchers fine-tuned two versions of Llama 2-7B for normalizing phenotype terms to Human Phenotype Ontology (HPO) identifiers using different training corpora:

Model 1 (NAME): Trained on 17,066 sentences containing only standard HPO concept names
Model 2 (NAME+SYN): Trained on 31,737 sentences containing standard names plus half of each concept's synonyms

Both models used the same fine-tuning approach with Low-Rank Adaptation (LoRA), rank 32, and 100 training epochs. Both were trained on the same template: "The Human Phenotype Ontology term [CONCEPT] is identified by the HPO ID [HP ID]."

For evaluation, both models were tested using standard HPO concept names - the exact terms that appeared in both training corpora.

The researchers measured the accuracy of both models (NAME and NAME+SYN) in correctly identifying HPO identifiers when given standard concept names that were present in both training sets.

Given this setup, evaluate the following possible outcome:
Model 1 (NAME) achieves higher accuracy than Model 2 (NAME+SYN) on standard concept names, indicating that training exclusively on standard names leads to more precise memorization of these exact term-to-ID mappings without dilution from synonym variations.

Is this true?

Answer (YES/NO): NO